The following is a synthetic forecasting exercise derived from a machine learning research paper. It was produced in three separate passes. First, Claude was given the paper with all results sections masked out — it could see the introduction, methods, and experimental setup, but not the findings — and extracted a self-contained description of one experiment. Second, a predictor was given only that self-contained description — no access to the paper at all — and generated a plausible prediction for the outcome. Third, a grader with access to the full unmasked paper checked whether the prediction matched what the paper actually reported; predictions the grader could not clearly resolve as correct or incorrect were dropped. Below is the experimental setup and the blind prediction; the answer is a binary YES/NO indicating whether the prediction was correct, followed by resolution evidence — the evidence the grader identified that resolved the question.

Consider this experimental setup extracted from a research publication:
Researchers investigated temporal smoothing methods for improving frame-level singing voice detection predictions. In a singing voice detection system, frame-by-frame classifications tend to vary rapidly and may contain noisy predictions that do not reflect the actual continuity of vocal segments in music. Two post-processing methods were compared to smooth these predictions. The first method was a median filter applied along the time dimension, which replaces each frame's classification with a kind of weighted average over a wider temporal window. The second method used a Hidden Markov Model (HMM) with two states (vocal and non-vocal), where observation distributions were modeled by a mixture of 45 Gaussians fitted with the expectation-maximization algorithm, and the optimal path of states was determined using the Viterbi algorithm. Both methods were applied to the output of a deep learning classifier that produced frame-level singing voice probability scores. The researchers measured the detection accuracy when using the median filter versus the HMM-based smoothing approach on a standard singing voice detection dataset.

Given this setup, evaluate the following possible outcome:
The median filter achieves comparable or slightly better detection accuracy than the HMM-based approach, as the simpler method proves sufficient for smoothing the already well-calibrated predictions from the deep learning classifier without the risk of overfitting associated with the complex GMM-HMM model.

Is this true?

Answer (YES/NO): NO